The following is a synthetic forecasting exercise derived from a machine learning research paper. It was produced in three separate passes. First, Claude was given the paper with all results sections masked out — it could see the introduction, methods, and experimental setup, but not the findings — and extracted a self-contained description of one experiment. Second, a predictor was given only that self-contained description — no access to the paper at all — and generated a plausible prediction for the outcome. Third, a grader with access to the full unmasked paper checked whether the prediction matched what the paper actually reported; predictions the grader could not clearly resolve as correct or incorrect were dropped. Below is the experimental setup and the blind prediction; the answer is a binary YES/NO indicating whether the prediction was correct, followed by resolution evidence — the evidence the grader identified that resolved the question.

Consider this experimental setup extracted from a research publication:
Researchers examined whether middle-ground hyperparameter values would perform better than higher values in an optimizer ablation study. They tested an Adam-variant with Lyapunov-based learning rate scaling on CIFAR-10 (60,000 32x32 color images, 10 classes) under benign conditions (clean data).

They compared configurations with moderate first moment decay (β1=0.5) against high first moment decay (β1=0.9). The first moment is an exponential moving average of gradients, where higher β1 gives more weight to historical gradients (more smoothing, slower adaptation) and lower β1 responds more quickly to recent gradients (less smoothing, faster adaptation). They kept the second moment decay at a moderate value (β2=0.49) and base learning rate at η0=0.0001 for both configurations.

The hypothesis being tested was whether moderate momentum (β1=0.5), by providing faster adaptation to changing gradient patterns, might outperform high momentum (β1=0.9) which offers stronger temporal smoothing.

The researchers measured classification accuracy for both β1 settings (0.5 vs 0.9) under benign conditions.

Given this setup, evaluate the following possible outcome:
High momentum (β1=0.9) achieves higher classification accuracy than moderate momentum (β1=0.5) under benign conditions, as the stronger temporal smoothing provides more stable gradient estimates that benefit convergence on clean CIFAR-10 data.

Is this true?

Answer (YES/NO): YES